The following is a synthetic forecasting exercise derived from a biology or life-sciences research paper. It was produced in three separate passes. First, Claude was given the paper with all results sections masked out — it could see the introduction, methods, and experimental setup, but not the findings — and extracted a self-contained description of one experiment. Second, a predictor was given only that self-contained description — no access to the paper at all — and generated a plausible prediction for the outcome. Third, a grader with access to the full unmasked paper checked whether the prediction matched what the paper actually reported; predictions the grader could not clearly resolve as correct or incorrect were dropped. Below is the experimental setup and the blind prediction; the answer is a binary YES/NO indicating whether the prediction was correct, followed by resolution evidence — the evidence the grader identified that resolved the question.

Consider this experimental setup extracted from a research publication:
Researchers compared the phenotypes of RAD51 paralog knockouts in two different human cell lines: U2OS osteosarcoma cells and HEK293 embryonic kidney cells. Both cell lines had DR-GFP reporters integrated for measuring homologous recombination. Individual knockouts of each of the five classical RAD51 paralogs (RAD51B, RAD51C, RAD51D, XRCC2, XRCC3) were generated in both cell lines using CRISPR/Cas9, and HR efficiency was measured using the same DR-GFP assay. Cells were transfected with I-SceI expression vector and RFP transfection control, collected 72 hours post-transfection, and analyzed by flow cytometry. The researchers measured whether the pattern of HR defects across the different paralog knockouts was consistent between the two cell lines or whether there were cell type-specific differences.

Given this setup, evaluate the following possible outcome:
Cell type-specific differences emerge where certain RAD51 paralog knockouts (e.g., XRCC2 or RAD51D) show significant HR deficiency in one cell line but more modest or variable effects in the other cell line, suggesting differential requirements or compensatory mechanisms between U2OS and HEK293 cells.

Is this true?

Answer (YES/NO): NO